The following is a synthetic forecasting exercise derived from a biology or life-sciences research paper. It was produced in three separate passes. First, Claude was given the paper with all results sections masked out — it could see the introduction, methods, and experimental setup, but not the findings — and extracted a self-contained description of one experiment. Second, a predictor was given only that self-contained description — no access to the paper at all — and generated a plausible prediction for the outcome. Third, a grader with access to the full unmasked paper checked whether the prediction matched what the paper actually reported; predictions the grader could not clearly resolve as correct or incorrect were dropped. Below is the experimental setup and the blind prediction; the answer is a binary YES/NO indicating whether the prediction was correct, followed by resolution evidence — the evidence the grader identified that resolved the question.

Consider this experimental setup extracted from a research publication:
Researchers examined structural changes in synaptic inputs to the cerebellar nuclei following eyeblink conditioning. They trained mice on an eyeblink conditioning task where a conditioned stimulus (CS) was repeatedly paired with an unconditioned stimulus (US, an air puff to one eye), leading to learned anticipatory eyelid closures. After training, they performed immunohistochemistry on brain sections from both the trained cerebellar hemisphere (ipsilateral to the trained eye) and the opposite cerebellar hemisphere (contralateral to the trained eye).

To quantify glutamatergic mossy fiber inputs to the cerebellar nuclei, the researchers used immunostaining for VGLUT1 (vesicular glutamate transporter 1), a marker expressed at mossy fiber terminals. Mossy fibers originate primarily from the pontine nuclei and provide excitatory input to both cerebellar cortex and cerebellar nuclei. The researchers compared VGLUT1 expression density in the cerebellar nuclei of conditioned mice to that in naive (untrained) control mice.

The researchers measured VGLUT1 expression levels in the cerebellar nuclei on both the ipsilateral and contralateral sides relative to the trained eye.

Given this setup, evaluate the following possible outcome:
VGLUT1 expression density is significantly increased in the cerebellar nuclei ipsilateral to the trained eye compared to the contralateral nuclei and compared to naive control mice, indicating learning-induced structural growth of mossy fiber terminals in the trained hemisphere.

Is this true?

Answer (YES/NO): NO